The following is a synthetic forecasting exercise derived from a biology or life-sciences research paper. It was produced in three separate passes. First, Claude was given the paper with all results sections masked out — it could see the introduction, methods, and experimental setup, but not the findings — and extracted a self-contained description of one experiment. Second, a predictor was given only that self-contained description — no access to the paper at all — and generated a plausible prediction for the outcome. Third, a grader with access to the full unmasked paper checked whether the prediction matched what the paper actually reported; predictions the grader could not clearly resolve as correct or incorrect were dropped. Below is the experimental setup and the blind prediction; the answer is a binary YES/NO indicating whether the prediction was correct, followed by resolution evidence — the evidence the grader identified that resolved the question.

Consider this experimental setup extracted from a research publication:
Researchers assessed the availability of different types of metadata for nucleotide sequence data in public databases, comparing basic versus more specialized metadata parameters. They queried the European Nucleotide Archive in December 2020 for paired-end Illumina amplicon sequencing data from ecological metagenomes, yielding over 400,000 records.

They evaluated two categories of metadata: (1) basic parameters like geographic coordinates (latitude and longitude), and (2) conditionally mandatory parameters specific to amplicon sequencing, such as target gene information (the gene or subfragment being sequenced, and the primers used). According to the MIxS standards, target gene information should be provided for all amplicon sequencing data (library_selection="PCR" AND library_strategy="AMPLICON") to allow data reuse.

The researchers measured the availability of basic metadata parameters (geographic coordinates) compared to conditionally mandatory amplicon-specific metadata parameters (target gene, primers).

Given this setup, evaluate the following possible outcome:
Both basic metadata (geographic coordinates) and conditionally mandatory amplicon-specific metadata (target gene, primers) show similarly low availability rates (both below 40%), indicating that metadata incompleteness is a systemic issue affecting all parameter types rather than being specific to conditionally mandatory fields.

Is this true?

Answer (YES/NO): NO